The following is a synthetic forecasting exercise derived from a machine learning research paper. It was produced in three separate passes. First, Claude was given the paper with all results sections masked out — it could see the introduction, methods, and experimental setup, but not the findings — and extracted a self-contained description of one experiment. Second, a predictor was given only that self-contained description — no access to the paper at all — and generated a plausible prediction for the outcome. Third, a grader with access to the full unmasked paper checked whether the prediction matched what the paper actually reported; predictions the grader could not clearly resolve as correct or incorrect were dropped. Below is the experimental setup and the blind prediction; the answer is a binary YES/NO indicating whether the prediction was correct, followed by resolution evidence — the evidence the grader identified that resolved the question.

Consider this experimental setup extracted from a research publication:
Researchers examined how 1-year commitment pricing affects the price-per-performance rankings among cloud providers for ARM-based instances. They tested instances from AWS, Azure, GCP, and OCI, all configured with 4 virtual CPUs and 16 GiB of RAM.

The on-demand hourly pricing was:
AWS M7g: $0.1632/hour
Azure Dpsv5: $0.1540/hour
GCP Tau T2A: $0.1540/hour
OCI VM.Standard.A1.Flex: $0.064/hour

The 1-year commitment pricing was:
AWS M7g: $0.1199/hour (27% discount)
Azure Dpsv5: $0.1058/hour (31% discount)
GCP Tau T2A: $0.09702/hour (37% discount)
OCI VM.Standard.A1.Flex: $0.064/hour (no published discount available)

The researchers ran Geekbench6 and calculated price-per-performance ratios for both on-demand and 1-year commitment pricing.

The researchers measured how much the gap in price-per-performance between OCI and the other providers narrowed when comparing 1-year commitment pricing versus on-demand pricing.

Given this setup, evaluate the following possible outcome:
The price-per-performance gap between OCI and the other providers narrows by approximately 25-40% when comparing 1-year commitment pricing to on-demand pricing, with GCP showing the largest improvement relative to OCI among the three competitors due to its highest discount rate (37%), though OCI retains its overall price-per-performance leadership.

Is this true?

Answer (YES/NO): NO